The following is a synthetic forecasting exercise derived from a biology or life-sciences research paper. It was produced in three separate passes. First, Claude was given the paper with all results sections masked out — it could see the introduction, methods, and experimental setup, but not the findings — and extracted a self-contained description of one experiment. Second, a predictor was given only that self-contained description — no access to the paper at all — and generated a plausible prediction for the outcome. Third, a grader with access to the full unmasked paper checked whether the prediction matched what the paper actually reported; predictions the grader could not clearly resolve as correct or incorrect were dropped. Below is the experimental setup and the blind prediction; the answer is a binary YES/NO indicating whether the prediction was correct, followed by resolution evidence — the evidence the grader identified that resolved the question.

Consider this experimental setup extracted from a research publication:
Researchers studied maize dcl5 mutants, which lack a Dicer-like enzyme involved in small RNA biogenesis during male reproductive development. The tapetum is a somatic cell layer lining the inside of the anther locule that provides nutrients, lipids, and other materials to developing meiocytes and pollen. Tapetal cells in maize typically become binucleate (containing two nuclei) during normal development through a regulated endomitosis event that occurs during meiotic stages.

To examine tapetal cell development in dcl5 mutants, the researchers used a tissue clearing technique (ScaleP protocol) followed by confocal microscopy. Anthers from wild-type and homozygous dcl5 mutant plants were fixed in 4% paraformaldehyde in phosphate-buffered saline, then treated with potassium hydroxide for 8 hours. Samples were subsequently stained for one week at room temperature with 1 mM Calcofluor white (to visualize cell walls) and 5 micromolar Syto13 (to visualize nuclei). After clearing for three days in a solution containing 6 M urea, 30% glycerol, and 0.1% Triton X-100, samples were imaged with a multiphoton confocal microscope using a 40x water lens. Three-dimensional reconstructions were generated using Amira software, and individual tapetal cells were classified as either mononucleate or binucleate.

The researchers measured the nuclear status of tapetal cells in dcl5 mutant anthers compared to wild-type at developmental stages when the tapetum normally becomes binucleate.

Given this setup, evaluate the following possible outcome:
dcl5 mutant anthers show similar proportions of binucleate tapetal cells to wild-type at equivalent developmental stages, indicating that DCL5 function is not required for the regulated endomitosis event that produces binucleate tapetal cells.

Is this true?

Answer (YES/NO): NO